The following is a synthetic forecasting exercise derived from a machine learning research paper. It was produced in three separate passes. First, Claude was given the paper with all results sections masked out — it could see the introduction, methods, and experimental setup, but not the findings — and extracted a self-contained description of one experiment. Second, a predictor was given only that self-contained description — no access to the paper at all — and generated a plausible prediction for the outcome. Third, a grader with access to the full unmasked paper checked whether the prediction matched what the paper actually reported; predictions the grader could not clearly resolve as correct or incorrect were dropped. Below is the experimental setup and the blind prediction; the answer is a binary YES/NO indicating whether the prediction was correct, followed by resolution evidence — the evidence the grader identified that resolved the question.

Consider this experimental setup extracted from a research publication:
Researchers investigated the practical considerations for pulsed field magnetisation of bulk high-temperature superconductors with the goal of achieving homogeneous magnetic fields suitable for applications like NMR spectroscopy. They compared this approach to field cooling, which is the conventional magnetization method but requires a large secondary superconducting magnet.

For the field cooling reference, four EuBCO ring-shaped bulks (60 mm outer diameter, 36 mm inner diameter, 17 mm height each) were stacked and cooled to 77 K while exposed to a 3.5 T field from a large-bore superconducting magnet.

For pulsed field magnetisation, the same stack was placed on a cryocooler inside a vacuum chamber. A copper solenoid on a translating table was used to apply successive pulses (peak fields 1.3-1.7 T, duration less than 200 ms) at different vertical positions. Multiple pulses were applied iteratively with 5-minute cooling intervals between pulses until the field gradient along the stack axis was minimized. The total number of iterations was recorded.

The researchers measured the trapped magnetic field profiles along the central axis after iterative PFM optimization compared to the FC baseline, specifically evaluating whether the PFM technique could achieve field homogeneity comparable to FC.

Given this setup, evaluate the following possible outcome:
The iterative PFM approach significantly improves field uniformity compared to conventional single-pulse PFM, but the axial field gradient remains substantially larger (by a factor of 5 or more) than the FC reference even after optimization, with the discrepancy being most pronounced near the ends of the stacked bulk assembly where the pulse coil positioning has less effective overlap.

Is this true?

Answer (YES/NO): NO